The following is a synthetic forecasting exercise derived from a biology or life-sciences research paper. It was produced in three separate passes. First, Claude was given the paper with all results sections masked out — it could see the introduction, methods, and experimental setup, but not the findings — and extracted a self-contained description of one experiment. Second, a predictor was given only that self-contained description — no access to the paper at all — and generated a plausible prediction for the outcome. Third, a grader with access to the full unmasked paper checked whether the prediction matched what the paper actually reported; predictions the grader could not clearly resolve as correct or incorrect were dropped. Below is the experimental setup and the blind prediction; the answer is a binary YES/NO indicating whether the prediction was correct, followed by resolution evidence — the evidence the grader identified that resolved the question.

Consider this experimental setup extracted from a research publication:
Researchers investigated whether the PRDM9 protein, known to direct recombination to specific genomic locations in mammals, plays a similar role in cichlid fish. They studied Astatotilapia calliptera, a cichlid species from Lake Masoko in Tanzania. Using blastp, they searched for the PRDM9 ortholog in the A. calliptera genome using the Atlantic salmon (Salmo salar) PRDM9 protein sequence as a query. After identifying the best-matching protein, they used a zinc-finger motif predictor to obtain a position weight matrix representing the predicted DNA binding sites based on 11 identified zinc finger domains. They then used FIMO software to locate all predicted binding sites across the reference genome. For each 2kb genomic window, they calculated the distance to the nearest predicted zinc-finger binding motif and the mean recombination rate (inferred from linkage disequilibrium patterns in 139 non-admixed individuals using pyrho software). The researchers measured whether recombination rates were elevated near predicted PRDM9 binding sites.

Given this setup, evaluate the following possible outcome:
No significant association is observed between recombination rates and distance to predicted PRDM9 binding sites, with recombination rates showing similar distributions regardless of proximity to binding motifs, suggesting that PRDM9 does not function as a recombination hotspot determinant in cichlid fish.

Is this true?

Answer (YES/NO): YES